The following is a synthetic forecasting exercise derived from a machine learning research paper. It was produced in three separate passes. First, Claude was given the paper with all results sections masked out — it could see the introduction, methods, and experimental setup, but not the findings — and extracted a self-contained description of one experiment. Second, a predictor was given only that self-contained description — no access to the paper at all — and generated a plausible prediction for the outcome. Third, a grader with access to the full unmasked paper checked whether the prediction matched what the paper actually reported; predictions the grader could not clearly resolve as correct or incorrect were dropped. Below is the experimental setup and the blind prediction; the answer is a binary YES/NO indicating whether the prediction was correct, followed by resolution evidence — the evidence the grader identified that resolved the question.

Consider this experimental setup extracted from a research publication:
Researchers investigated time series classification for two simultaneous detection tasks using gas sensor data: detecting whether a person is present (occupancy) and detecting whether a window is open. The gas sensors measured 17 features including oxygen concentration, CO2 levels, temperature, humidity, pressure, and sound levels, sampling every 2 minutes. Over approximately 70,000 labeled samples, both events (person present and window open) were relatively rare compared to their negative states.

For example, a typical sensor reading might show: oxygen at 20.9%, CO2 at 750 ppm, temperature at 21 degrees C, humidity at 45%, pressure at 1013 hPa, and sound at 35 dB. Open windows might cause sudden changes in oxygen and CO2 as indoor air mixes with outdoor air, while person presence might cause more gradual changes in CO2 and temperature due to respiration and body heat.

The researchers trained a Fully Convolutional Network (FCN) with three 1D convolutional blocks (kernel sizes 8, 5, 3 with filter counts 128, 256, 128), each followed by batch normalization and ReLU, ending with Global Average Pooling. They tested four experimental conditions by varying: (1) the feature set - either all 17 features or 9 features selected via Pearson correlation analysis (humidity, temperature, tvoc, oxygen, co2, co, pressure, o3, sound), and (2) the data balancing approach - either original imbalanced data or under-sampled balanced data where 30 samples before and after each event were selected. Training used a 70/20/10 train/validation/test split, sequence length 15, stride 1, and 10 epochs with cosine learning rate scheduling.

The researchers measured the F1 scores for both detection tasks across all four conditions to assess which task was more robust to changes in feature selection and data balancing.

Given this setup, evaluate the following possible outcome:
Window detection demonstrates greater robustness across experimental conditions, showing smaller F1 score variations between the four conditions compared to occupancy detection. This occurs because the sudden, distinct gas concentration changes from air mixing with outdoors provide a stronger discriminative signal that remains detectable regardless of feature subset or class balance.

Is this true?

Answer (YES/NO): YES